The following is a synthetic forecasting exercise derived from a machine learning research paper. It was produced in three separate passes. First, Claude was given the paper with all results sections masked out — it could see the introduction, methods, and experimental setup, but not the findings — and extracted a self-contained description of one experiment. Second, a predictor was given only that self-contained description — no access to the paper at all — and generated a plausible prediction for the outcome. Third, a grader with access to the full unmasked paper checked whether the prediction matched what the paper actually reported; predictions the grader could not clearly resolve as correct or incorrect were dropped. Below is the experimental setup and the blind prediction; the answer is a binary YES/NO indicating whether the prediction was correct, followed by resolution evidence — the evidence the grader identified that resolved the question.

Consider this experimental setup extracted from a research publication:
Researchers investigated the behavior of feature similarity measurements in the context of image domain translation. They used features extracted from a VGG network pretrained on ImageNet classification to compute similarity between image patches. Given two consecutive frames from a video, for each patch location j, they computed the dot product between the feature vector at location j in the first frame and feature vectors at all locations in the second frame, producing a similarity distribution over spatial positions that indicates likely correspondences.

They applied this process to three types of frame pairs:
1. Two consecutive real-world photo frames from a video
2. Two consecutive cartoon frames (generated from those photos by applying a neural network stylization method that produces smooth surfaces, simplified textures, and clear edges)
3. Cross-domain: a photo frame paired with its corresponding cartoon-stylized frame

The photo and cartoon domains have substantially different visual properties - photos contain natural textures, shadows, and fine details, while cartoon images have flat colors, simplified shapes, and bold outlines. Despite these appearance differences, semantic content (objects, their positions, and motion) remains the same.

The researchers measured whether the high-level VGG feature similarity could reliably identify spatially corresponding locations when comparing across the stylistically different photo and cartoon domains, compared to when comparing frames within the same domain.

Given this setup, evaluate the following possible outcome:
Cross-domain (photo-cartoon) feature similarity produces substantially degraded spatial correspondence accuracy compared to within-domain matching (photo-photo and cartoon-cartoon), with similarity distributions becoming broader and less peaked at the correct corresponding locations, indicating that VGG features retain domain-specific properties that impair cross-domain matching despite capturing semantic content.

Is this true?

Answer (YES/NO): NO